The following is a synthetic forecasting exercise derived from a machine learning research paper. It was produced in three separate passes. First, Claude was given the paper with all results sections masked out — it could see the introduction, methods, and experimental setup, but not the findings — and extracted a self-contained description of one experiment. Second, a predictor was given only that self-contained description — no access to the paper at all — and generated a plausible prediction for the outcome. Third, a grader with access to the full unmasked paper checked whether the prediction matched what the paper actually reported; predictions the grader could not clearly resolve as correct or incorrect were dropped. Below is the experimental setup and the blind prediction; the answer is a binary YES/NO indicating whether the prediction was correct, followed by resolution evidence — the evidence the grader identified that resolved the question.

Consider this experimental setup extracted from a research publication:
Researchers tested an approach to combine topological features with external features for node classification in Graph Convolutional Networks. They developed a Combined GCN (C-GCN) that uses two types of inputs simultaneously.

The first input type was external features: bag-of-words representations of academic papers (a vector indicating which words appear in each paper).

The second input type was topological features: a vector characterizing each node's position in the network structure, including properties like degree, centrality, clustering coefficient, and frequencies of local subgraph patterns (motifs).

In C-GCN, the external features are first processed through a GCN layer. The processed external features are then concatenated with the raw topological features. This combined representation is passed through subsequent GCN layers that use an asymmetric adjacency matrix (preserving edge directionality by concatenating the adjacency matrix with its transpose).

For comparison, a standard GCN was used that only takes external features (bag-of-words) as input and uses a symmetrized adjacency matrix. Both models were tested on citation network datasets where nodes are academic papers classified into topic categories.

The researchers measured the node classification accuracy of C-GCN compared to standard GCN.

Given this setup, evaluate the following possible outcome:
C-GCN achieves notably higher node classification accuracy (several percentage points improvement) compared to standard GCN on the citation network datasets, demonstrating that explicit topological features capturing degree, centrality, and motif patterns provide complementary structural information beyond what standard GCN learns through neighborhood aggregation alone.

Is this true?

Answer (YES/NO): NO